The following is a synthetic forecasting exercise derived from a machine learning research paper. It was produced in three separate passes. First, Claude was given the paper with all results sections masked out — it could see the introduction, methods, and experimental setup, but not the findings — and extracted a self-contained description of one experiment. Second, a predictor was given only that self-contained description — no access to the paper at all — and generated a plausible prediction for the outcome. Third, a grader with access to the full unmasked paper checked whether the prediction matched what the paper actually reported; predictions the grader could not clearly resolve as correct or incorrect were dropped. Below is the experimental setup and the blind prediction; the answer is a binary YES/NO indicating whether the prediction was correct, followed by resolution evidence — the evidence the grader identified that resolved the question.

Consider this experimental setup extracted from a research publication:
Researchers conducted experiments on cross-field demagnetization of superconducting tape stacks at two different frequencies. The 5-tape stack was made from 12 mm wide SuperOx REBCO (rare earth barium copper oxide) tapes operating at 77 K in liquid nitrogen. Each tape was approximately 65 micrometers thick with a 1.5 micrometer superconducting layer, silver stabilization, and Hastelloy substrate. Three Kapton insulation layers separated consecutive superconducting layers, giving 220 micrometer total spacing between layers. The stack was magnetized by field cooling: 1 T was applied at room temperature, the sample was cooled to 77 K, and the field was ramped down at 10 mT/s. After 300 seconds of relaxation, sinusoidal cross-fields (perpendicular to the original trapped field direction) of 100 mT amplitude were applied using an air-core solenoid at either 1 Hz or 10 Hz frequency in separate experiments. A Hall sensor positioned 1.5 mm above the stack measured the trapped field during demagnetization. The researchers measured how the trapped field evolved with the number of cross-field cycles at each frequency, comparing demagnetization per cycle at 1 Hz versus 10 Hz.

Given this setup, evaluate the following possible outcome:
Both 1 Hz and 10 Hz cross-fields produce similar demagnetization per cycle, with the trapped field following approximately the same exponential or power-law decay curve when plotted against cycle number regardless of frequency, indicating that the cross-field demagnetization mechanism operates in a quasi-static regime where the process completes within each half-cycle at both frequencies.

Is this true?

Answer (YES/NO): NO